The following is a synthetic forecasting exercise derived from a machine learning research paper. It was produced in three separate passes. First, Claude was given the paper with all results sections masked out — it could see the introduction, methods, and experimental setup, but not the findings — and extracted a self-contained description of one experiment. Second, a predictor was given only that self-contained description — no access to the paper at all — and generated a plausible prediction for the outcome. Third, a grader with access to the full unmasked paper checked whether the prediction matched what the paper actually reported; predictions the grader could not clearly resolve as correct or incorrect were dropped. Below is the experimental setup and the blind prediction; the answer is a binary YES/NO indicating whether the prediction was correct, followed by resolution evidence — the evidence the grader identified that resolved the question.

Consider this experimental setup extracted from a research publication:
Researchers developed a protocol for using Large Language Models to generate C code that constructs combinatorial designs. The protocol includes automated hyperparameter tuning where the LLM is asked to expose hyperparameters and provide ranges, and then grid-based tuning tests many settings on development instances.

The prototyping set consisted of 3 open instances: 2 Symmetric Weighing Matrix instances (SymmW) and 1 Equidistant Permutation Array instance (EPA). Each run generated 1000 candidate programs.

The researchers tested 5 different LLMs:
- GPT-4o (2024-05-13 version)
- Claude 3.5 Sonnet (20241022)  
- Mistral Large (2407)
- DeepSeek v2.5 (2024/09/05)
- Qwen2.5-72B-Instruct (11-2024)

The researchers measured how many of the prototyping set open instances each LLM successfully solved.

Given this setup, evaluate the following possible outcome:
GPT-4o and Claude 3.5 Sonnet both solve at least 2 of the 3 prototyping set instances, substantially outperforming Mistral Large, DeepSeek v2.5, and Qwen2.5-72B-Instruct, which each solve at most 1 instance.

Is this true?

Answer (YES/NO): NO